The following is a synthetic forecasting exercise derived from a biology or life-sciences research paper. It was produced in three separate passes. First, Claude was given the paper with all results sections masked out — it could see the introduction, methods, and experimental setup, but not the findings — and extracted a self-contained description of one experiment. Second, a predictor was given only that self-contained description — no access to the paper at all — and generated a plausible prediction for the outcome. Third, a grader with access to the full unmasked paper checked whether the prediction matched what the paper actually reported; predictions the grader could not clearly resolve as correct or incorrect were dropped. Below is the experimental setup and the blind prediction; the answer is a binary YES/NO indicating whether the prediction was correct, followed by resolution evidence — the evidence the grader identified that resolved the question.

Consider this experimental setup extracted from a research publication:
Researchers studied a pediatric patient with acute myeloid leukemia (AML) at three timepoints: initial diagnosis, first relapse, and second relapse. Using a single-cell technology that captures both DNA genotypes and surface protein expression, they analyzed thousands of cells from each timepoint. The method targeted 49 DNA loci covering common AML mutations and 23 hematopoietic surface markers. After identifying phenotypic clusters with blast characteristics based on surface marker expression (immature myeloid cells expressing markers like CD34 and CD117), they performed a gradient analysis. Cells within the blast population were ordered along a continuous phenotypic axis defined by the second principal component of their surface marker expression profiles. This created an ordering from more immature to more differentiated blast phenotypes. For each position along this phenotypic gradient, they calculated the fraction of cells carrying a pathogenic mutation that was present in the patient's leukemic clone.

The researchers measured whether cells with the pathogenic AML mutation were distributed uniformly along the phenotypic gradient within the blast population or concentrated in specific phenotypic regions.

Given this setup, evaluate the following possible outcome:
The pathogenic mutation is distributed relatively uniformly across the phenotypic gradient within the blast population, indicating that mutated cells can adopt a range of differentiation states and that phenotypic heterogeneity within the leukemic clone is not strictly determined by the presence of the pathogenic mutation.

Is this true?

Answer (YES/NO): NO